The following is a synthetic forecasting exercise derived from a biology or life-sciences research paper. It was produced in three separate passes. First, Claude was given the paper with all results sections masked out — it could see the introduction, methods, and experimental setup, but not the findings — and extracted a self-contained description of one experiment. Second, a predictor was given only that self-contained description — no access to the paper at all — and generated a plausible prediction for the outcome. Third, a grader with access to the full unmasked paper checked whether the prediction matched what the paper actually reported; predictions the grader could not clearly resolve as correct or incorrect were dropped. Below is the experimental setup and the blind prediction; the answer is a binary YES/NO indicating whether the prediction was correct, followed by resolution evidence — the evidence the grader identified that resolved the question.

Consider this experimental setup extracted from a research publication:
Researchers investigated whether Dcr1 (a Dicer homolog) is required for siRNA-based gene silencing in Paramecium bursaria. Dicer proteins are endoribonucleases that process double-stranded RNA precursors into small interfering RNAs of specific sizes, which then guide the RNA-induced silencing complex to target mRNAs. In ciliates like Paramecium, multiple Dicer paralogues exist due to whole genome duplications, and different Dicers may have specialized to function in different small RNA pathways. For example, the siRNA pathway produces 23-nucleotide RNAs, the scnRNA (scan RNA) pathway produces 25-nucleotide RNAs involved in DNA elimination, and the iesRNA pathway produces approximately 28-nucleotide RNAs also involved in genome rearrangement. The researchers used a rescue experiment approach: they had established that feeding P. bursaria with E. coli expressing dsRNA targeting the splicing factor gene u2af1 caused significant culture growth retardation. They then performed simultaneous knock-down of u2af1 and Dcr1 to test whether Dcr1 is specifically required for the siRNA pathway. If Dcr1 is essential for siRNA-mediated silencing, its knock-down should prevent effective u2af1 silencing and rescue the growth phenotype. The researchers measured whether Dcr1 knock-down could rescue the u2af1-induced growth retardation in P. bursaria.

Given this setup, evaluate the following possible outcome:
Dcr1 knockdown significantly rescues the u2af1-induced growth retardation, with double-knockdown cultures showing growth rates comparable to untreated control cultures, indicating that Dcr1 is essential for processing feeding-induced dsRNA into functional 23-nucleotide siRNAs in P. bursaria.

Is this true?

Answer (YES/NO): NO